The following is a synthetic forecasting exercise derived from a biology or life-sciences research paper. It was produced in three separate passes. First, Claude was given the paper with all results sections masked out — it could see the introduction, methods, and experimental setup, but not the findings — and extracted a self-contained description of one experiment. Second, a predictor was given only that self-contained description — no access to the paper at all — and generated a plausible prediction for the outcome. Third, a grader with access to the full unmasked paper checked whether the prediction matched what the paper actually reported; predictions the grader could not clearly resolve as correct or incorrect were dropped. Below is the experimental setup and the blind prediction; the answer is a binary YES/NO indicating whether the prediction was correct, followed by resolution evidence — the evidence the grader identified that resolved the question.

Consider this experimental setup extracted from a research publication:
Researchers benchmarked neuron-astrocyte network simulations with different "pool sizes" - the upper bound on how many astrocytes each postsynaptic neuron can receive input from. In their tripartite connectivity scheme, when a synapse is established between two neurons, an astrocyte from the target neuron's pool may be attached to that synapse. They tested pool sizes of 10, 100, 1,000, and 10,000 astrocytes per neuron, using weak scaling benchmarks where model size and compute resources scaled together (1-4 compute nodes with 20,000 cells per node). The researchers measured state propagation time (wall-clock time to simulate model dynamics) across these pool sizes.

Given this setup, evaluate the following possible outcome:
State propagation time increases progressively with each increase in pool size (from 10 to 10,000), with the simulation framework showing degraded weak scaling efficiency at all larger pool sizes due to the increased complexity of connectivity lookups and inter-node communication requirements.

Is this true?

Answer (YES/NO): NO